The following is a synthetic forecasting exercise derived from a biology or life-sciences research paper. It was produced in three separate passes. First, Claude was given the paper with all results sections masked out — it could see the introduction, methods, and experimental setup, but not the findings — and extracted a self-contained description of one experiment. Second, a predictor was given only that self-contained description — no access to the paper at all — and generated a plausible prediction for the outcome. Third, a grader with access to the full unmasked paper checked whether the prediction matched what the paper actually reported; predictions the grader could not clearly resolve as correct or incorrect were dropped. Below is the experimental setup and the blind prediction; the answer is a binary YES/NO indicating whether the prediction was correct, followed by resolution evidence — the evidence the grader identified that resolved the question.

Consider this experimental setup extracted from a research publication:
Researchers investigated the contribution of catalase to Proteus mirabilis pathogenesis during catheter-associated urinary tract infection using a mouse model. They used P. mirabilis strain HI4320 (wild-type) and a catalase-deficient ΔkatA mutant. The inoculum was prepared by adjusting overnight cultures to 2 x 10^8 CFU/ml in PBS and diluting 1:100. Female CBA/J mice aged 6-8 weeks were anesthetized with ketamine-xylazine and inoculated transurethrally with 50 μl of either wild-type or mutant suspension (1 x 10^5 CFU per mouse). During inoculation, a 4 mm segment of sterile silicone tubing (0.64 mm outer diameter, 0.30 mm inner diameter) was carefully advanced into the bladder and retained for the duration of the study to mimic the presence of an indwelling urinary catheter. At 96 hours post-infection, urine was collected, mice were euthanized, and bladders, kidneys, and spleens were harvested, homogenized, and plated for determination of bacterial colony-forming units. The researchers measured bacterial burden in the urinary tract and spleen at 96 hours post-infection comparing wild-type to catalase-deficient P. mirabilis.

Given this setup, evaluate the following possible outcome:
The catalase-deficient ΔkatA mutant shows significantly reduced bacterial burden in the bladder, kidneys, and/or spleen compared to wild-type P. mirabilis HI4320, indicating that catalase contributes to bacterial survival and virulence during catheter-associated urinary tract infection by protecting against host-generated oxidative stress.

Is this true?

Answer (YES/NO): NO